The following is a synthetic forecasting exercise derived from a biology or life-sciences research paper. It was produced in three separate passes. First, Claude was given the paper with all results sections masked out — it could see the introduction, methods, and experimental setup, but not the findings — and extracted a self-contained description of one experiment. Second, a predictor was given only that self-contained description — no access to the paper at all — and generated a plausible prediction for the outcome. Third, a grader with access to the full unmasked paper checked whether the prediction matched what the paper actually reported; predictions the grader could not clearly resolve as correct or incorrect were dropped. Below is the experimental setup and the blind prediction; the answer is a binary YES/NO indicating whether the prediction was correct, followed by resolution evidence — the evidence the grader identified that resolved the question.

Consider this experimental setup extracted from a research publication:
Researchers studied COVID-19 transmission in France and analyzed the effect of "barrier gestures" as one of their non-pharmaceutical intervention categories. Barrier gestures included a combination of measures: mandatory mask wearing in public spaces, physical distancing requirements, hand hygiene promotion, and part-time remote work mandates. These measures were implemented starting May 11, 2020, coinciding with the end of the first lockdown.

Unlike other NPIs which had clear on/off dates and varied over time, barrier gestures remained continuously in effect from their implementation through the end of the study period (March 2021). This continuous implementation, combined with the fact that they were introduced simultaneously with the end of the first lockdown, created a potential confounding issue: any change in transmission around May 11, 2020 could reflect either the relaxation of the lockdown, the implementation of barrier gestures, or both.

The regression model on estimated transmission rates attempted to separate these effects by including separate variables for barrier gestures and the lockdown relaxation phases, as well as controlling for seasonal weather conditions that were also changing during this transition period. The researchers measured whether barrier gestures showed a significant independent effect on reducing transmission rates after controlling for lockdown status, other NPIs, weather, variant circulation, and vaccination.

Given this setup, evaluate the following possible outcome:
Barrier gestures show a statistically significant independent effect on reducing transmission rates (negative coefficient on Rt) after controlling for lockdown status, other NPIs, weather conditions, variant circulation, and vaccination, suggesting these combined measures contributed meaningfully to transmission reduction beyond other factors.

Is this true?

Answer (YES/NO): YES